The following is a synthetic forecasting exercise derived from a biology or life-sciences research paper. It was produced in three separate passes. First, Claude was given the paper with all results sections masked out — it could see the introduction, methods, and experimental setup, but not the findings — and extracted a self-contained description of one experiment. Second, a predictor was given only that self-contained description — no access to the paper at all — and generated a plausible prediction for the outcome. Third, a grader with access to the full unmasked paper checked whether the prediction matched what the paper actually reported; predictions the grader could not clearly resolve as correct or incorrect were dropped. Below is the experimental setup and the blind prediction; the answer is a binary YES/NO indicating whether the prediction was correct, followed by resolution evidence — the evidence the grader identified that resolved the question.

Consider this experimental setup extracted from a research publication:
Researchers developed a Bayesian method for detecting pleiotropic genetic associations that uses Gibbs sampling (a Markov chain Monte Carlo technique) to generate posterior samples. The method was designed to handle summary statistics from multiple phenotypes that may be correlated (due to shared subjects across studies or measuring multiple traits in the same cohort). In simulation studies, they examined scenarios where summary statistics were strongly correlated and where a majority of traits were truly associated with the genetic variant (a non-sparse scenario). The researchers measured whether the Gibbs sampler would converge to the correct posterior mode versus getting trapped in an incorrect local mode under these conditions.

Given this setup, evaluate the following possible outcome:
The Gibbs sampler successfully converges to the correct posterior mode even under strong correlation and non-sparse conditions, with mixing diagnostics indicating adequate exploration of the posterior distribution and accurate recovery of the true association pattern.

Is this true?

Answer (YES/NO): NO